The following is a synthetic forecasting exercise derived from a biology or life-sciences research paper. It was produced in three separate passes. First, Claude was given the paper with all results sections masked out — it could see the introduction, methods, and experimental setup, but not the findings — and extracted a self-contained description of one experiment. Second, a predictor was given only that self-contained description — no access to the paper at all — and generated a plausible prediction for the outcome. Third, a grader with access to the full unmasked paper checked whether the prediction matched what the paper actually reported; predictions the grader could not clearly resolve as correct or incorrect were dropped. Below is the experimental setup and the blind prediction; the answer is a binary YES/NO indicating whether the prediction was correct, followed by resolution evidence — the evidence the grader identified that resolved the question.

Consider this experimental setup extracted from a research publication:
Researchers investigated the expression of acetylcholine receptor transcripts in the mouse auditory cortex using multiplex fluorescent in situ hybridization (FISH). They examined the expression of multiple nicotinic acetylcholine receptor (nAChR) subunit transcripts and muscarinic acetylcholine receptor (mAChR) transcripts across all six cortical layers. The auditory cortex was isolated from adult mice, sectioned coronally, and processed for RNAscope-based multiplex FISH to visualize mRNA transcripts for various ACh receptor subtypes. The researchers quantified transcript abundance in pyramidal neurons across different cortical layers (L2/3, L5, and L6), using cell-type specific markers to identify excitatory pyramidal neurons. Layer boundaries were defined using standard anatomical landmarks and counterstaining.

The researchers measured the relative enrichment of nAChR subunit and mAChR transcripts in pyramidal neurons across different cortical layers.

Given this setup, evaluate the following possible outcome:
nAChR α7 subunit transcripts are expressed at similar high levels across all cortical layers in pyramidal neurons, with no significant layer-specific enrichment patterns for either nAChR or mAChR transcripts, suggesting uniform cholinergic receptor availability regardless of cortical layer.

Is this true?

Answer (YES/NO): NO